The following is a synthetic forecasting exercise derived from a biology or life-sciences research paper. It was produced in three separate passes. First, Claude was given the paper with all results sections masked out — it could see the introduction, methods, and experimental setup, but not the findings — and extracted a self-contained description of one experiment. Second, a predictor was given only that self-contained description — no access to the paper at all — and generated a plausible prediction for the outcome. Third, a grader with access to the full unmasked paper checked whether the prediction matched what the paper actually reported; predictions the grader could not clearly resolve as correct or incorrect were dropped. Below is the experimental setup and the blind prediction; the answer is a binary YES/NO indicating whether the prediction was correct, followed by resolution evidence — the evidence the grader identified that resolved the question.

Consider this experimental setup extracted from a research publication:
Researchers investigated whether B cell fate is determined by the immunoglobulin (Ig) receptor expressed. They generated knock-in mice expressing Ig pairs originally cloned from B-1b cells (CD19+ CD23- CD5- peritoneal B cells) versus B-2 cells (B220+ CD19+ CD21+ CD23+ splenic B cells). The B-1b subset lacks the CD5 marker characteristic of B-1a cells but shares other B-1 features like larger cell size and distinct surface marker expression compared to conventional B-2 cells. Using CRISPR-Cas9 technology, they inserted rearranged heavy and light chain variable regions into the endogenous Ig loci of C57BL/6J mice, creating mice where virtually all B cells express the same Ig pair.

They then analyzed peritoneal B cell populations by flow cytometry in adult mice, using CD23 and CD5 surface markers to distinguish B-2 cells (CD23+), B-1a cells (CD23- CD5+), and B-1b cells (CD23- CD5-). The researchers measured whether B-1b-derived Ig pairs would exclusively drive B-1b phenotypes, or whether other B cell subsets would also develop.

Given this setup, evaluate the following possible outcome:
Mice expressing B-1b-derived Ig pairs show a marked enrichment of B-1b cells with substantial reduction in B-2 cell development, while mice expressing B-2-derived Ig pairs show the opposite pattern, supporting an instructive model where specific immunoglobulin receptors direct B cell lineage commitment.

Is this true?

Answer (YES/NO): NO